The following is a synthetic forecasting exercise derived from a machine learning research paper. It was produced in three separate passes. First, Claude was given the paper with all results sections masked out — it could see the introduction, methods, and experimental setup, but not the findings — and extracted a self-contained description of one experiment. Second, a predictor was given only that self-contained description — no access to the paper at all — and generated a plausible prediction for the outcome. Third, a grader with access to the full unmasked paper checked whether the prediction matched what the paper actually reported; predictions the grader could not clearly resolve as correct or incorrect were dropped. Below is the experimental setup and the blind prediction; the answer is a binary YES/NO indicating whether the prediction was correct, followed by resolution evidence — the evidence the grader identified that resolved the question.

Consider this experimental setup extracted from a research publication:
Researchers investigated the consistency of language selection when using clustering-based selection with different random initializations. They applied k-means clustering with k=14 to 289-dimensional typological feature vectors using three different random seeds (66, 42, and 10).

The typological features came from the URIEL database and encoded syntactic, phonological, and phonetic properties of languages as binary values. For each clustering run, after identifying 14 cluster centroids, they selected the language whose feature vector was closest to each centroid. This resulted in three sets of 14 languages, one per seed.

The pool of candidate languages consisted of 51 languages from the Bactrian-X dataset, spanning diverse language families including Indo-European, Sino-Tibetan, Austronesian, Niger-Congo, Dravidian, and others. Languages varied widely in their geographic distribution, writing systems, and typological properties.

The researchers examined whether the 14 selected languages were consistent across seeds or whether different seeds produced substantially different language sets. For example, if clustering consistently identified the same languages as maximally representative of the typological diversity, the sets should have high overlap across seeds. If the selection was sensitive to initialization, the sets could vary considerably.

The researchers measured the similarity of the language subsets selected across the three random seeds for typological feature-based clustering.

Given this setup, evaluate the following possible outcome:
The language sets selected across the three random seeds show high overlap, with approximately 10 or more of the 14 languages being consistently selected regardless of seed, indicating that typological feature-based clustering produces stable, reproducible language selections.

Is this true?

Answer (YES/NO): NO